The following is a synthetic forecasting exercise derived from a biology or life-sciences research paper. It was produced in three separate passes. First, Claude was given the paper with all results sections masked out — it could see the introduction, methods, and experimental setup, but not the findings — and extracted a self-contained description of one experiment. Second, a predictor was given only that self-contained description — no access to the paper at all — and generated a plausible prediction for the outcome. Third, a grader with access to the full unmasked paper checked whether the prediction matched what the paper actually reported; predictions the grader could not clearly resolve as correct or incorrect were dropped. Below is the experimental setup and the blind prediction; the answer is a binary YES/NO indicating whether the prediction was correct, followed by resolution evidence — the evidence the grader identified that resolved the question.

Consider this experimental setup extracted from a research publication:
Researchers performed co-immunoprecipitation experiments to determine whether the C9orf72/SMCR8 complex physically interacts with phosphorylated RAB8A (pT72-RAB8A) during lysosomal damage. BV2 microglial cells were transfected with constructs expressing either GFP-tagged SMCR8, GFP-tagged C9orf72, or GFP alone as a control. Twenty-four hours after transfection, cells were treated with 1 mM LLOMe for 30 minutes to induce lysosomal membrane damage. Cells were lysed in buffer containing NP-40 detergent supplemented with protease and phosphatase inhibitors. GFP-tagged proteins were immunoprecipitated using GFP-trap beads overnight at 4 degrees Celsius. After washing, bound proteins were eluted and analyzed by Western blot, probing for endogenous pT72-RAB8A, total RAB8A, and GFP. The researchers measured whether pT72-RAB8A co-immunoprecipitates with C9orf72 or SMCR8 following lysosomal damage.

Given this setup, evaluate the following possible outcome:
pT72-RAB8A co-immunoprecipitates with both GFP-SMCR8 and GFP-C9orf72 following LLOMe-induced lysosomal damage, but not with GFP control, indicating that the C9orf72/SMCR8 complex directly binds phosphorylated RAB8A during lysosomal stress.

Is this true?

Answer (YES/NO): YES